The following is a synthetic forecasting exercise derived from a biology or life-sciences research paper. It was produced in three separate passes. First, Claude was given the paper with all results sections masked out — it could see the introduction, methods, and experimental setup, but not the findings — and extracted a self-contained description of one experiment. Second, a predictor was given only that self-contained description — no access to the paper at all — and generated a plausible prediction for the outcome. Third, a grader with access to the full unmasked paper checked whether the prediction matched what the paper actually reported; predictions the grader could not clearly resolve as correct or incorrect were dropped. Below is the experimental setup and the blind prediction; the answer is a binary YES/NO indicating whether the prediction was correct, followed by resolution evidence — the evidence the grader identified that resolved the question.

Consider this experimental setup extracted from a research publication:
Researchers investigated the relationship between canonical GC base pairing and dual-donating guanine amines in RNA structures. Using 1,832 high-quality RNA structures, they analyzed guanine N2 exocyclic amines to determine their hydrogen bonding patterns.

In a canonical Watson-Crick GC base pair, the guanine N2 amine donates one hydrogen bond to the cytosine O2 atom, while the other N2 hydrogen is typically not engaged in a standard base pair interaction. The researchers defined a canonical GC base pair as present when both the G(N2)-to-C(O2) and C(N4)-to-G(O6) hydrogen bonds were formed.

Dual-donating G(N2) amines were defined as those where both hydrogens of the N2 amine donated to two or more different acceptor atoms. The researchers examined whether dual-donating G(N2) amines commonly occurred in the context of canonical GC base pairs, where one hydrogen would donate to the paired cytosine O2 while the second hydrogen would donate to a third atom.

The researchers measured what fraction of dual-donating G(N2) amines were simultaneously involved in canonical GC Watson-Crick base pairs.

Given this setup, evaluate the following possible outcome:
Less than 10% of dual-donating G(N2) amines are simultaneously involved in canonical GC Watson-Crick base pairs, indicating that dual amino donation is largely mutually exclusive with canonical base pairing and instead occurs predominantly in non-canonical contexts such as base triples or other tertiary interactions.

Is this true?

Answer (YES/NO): NO